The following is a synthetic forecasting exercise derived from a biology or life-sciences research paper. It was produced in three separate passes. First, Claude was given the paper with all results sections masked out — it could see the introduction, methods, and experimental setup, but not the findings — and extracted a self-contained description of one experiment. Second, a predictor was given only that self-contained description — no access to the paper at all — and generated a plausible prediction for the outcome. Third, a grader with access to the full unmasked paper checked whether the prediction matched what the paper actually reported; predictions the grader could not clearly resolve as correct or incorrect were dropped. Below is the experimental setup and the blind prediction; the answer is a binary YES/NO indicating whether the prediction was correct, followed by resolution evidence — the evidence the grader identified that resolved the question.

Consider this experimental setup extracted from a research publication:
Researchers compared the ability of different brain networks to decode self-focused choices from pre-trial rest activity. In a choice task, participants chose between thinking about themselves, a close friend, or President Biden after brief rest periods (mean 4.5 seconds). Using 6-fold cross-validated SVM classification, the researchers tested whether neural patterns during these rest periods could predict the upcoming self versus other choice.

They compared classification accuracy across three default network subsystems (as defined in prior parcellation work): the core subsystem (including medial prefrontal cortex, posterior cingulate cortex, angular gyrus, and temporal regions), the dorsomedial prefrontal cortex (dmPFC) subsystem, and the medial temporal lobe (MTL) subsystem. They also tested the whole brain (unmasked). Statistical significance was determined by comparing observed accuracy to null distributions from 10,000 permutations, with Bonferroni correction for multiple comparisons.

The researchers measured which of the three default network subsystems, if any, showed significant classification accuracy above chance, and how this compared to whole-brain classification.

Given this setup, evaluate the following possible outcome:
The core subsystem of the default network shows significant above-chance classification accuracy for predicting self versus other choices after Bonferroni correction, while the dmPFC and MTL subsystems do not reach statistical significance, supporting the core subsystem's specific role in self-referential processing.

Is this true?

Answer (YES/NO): YES